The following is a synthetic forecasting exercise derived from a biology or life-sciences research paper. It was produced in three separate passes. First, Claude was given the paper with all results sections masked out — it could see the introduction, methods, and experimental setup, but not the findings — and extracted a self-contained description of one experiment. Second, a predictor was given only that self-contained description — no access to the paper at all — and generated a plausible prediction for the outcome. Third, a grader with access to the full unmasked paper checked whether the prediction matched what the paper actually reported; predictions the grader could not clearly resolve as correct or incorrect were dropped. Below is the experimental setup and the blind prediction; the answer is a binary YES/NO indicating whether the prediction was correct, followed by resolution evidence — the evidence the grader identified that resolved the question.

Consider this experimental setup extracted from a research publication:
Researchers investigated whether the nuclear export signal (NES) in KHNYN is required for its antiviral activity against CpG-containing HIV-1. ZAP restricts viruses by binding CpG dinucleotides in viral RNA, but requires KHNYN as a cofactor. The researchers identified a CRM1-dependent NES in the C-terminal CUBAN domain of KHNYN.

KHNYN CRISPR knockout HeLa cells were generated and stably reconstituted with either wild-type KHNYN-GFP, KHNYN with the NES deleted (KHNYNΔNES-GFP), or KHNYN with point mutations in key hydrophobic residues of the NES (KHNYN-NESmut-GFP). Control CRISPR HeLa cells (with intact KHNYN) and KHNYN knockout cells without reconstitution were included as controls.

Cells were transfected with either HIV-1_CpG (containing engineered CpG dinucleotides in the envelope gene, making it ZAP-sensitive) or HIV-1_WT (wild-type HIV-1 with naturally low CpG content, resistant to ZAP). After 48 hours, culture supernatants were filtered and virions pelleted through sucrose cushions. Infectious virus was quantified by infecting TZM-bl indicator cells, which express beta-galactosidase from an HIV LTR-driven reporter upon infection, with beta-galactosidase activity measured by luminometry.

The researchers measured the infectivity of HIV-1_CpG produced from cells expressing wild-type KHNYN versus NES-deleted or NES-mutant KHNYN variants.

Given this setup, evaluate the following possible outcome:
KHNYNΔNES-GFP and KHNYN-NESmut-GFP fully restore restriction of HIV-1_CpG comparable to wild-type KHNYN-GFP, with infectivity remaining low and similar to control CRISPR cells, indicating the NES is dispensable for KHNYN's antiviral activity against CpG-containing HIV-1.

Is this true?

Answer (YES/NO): NO